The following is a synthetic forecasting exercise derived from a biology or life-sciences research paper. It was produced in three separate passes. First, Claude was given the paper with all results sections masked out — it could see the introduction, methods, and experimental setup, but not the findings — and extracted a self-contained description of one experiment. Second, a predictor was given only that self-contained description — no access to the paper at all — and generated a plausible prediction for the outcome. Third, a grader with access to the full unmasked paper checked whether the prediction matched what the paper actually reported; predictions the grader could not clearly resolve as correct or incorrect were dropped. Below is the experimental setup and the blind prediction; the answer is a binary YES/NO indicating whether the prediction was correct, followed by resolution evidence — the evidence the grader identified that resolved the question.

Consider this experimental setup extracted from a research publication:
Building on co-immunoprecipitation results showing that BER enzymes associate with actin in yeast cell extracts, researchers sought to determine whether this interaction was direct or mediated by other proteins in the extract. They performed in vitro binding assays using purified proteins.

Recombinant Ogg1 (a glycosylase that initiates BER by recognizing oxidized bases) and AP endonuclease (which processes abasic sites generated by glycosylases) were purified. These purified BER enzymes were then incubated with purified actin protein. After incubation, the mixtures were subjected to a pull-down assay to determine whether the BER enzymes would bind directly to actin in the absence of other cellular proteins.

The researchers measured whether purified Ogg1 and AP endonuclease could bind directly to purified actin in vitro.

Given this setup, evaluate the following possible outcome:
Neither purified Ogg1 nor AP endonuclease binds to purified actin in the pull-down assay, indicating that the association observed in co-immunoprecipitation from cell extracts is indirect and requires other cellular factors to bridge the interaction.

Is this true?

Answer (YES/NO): NO